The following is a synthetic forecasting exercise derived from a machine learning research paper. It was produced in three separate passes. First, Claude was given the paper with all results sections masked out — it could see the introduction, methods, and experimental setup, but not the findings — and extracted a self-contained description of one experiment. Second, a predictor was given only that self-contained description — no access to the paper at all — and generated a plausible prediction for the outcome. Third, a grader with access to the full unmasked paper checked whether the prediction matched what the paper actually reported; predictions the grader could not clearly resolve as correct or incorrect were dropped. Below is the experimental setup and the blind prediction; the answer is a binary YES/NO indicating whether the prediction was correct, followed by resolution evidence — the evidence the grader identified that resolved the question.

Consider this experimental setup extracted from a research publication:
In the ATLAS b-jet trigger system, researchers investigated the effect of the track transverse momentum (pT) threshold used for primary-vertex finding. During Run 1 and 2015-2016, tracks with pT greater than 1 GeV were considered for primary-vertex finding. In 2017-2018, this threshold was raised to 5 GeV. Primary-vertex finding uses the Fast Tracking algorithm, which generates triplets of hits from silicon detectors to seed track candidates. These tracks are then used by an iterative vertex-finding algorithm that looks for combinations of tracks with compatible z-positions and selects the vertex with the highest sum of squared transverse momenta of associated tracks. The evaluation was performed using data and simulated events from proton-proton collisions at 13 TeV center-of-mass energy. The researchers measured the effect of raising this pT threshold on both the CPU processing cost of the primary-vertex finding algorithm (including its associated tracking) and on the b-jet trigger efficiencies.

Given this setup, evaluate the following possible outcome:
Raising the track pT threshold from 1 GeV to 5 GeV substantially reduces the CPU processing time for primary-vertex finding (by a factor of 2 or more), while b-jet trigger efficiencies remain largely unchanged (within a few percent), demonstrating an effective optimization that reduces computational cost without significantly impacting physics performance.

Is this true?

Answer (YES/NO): YES